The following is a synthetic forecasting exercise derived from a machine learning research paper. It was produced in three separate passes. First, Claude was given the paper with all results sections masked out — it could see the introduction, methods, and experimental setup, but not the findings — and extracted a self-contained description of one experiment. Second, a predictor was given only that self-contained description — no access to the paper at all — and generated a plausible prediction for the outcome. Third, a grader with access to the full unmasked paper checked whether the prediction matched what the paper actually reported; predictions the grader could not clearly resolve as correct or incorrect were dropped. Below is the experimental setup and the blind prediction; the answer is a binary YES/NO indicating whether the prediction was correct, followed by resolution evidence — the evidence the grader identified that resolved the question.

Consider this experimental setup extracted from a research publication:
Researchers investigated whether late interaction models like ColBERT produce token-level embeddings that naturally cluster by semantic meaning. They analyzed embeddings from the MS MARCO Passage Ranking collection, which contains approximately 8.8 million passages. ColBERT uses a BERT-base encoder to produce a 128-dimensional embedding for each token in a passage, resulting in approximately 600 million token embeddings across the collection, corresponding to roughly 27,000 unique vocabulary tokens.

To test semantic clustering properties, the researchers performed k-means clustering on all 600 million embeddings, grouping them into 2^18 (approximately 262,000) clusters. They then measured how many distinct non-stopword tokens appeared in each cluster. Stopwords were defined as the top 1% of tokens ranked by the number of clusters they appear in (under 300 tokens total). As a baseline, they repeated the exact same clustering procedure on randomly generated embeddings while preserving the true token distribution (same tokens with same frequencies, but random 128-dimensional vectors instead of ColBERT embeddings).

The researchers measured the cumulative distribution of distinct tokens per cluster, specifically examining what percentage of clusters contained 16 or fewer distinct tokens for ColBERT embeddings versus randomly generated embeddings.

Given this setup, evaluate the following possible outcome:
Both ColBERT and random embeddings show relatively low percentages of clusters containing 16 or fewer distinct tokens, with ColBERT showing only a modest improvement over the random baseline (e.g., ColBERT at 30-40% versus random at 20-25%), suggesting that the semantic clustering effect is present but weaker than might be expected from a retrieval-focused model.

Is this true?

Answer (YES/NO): NO